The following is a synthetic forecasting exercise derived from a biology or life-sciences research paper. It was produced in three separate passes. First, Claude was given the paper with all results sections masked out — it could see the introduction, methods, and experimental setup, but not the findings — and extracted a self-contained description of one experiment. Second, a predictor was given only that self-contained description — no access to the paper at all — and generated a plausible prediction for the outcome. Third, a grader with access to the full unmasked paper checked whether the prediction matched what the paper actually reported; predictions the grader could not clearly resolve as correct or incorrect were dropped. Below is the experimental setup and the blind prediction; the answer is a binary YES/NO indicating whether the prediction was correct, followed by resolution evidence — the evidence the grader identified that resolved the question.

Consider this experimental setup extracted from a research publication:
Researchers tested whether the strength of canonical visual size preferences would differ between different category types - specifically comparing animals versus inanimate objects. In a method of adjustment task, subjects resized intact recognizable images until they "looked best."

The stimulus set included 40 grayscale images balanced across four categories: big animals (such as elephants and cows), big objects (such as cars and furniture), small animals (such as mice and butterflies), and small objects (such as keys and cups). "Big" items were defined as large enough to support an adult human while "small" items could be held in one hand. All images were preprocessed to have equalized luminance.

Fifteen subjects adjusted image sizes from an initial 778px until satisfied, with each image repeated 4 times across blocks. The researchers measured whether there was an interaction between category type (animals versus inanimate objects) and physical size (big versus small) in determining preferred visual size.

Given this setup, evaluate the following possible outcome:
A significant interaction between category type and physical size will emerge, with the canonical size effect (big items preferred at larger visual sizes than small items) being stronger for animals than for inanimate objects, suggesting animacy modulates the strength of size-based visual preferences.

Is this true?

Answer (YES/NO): NO